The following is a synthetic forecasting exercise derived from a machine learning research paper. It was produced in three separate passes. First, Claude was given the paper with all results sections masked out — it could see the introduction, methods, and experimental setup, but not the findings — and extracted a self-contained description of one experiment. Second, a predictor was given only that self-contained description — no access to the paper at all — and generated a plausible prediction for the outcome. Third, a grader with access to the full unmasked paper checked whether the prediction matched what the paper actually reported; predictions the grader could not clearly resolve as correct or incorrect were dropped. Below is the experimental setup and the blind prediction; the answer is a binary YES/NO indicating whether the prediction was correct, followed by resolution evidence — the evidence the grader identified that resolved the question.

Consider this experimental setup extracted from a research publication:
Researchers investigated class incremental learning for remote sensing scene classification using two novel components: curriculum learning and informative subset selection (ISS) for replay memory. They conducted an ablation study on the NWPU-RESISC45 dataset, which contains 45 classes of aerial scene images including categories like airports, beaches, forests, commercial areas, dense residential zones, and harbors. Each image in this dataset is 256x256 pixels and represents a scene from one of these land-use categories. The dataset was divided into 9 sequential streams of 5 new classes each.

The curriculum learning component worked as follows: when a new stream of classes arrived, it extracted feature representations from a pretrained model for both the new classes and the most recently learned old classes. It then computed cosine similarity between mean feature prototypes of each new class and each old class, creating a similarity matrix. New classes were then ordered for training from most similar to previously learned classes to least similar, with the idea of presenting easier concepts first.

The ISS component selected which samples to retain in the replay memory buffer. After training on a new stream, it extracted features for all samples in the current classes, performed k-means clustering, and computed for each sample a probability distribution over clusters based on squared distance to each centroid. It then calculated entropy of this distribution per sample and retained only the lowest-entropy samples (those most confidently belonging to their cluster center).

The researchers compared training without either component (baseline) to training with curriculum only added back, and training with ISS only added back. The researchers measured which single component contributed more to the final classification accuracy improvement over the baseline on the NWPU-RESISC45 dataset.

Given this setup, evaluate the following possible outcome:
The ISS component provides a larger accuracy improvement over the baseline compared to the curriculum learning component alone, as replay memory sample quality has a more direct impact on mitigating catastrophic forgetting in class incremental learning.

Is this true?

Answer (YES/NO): NO